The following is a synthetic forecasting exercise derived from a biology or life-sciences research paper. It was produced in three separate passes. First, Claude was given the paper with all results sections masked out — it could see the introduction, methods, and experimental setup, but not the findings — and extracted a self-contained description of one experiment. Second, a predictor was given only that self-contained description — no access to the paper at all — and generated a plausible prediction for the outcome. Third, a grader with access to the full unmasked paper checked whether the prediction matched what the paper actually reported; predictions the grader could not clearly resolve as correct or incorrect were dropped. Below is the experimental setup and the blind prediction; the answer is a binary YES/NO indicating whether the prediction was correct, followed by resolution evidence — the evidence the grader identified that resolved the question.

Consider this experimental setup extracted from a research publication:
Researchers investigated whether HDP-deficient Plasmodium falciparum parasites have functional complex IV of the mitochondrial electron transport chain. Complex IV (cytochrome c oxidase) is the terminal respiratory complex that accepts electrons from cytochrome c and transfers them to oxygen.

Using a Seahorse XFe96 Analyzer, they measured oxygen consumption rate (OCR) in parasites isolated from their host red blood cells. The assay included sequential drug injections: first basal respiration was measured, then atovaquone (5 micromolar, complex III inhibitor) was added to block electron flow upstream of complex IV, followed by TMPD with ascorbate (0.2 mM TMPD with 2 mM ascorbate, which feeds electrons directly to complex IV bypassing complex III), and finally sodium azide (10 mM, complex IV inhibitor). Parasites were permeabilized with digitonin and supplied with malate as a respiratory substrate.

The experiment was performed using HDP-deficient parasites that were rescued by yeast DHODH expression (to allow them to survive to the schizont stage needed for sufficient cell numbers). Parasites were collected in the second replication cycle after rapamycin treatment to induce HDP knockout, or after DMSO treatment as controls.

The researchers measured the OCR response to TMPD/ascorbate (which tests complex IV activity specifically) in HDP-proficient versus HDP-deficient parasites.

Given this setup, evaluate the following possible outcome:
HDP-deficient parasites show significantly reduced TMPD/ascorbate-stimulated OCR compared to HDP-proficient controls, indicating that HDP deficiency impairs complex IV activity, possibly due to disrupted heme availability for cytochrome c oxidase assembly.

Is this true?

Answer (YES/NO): NO